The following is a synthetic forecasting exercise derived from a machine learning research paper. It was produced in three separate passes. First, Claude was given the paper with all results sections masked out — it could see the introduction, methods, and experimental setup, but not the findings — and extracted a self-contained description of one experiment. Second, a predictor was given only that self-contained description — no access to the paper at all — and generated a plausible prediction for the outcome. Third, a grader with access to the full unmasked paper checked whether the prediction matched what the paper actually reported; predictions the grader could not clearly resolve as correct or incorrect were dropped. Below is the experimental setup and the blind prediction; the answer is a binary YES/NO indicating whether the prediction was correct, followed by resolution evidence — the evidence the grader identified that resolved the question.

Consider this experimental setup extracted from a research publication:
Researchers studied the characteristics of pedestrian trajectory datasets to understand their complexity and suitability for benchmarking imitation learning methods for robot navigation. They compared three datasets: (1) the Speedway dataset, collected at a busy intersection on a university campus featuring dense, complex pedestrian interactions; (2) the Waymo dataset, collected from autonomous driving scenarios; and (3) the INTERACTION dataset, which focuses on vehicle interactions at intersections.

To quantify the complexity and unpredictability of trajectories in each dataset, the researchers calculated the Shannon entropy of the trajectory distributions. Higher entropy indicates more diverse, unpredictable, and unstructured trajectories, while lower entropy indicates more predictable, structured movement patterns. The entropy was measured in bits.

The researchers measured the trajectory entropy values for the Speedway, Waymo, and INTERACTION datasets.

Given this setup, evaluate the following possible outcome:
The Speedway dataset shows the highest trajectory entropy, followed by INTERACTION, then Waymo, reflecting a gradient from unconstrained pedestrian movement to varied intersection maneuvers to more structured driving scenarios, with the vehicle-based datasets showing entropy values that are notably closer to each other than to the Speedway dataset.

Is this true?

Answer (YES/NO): YES